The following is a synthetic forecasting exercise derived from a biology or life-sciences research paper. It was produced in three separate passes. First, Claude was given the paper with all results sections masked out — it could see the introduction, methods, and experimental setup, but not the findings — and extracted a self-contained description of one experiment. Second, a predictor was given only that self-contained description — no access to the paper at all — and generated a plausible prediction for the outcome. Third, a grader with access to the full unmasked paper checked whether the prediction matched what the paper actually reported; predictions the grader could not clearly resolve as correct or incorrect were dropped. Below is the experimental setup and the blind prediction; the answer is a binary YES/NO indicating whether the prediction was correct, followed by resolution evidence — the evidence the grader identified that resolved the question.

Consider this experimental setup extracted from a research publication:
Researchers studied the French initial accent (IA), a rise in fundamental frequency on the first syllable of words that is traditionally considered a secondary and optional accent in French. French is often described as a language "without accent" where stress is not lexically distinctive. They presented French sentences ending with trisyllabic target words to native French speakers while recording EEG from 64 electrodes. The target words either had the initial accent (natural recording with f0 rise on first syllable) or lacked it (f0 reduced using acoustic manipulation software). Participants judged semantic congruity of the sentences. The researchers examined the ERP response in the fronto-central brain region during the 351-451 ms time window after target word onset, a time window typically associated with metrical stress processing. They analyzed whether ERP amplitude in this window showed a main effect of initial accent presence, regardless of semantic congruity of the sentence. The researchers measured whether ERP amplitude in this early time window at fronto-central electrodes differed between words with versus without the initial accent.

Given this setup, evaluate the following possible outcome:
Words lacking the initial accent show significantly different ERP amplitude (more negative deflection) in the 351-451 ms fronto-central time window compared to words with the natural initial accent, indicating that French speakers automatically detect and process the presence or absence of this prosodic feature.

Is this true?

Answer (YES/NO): YES